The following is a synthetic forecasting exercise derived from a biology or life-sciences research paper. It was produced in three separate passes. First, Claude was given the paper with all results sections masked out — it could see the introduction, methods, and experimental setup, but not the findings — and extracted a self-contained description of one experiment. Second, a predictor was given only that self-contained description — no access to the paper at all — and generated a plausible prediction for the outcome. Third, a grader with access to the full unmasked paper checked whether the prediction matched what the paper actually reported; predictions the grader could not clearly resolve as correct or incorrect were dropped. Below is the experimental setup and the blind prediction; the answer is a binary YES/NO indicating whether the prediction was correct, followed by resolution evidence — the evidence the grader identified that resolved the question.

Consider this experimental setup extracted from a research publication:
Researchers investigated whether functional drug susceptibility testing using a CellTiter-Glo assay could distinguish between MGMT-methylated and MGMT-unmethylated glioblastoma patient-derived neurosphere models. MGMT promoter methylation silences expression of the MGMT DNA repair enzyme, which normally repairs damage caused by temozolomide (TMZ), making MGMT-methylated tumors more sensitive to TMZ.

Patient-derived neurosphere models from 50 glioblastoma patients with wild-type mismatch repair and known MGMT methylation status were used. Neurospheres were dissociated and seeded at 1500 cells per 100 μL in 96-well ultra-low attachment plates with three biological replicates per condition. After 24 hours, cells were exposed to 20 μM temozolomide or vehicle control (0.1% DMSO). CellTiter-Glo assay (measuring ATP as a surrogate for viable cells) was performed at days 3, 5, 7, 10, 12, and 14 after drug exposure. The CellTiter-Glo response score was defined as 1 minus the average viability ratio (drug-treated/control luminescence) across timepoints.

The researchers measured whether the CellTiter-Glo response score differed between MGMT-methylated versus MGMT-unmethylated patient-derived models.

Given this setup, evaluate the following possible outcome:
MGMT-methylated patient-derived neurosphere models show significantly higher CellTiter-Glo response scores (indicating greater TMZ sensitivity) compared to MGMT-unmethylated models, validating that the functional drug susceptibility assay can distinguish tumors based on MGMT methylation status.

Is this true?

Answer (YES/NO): YES